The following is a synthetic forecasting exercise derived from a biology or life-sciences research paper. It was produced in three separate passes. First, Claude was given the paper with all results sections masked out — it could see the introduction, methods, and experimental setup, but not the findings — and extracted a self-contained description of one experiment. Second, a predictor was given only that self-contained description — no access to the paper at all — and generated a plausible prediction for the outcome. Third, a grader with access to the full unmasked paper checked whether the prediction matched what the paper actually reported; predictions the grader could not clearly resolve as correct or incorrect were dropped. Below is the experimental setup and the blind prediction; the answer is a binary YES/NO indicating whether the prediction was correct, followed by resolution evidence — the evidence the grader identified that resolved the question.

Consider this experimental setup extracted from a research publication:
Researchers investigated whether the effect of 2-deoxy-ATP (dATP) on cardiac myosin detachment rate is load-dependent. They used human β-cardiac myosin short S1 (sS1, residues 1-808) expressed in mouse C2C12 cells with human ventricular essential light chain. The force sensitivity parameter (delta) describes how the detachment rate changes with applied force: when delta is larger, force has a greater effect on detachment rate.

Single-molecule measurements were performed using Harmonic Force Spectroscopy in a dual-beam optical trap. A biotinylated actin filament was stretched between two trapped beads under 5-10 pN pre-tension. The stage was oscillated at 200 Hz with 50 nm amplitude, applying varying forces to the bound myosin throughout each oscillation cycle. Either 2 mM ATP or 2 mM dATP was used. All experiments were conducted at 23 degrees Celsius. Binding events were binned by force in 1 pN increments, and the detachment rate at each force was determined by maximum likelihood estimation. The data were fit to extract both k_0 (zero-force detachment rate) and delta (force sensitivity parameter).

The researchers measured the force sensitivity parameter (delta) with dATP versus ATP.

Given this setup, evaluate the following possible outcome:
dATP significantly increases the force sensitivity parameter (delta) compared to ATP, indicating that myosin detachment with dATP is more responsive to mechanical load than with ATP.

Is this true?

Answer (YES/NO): NO